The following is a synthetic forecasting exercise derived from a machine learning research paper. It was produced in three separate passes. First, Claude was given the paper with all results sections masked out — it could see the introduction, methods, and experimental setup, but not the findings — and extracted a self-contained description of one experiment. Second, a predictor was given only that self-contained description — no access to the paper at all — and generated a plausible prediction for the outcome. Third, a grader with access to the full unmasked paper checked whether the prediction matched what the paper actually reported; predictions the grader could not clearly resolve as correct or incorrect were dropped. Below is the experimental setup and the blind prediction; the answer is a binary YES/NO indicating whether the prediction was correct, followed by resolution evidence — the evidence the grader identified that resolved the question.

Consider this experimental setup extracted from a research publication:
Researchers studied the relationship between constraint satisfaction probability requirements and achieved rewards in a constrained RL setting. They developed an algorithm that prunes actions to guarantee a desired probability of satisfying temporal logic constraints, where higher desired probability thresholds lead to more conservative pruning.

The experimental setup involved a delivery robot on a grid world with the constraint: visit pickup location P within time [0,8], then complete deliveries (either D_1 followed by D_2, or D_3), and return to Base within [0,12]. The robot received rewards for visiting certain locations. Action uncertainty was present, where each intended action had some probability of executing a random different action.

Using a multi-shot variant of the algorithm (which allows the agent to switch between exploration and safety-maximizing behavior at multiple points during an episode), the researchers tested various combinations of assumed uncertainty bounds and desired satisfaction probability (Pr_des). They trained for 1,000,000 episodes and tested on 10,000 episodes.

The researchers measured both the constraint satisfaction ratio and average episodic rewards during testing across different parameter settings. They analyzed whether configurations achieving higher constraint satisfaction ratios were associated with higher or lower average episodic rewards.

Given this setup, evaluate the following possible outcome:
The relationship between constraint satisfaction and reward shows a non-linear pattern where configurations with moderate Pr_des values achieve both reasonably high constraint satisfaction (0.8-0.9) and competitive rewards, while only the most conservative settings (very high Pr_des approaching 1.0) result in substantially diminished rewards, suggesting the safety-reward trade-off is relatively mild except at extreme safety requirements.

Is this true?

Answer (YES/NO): NO